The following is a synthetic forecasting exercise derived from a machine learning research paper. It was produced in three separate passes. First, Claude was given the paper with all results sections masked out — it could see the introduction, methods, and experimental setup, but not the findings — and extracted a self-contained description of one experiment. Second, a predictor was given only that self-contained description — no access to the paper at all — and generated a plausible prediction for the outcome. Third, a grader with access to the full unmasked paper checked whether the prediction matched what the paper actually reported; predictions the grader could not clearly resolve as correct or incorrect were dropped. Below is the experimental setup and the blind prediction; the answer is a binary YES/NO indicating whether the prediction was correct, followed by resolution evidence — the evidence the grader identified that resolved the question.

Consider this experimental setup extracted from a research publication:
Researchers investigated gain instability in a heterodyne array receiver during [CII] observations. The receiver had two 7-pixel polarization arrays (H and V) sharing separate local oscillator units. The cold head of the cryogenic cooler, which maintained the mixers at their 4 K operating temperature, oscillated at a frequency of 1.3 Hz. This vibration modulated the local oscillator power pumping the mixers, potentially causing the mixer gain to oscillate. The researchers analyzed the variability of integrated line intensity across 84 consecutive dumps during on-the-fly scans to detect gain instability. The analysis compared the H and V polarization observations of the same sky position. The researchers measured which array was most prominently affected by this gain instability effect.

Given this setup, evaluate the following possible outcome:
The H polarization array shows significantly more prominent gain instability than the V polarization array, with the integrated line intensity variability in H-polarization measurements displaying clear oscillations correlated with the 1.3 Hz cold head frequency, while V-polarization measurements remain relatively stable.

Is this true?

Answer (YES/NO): NO